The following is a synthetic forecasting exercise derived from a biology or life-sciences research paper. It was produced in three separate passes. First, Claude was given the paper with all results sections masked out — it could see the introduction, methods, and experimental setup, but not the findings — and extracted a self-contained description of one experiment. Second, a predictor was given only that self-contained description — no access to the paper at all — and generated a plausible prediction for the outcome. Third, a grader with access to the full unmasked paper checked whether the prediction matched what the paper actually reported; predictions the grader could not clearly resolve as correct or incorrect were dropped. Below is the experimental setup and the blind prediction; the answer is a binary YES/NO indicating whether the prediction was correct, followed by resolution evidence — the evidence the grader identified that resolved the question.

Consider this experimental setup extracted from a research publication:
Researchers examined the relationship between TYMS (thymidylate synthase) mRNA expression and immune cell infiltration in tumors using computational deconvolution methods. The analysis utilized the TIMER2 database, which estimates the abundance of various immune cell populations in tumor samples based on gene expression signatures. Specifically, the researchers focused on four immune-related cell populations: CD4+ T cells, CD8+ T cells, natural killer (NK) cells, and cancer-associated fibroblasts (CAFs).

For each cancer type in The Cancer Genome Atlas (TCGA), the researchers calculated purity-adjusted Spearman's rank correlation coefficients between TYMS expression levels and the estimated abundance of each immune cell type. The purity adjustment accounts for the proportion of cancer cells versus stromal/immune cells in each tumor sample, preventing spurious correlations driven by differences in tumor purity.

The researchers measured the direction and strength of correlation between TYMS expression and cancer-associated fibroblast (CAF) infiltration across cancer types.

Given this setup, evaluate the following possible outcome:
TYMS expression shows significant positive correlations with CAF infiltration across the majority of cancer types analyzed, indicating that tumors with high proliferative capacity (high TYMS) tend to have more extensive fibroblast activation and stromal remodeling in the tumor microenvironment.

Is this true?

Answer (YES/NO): NO